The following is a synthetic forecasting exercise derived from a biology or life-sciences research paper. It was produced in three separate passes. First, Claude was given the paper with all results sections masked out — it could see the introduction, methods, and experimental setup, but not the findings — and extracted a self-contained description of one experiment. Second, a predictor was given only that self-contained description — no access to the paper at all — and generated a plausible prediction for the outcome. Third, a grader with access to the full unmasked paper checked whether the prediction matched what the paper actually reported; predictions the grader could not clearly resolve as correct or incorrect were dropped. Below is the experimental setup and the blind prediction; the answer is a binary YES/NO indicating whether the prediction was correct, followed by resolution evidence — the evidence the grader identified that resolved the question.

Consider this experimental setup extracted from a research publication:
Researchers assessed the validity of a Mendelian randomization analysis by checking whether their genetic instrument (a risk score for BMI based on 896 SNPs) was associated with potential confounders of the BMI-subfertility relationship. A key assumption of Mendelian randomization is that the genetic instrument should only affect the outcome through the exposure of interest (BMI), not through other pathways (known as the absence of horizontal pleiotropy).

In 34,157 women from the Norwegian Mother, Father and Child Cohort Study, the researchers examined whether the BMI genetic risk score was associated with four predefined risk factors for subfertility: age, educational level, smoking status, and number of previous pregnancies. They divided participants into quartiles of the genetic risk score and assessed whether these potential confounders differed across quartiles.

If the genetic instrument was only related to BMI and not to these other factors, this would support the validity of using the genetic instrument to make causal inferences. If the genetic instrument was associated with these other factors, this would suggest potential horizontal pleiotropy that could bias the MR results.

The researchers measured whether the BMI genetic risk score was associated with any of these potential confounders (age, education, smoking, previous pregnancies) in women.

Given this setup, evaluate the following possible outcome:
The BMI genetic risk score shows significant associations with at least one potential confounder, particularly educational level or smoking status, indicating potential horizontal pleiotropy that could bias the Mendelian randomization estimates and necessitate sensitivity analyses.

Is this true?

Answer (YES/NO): YES